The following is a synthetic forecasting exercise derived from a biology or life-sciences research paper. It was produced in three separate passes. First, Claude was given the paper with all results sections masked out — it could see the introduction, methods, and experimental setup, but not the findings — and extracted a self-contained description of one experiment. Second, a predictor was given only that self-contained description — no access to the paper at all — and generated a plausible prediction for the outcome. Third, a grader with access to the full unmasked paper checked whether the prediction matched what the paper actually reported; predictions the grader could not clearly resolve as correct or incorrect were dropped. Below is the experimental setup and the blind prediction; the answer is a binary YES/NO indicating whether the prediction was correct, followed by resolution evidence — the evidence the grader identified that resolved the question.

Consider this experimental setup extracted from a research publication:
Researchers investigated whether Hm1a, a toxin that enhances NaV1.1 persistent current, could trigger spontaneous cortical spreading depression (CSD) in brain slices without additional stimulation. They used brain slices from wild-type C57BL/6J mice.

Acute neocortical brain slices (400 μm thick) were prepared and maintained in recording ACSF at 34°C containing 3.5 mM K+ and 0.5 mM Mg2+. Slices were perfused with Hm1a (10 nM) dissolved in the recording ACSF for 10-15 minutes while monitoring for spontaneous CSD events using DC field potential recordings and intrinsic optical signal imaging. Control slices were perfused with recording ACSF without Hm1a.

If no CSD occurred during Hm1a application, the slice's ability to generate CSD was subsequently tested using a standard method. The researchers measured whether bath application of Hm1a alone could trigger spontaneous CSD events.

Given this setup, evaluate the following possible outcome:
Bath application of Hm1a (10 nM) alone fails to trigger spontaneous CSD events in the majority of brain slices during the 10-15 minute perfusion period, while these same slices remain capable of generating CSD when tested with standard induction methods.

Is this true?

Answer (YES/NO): YES